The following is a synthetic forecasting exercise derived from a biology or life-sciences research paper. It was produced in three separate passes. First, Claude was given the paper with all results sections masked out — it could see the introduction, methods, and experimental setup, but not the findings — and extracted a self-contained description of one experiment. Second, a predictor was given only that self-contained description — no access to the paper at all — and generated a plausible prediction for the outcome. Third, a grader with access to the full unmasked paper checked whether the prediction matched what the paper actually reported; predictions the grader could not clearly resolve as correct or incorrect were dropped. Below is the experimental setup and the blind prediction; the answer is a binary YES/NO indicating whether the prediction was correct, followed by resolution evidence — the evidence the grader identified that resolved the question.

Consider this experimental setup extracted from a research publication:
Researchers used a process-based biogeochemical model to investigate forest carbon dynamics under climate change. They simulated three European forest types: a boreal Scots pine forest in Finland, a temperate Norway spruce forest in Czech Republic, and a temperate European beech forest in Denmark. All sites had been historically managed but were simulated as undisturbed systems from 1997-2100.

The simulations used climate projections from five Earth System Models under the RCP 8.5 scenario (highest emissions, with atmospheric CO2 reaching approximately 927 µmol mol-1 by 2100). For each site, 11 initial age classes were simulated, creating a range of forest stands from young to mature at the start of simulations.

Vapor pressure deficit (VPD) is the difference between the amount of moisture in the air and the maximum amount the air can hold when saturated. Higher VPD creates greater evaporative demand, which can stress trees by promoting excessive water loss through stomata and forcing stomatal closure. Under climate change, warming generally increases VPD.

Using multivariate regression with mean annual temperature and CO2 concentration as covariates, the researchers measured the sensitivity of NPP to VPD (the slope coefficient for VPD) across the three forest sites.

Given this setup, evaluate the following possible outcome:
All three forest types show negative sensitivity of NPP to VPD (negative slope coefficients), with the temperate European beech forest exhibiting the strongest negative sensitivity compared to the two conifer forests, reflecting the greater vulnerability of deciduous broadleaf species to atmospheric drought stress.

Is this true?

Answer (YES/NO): NO